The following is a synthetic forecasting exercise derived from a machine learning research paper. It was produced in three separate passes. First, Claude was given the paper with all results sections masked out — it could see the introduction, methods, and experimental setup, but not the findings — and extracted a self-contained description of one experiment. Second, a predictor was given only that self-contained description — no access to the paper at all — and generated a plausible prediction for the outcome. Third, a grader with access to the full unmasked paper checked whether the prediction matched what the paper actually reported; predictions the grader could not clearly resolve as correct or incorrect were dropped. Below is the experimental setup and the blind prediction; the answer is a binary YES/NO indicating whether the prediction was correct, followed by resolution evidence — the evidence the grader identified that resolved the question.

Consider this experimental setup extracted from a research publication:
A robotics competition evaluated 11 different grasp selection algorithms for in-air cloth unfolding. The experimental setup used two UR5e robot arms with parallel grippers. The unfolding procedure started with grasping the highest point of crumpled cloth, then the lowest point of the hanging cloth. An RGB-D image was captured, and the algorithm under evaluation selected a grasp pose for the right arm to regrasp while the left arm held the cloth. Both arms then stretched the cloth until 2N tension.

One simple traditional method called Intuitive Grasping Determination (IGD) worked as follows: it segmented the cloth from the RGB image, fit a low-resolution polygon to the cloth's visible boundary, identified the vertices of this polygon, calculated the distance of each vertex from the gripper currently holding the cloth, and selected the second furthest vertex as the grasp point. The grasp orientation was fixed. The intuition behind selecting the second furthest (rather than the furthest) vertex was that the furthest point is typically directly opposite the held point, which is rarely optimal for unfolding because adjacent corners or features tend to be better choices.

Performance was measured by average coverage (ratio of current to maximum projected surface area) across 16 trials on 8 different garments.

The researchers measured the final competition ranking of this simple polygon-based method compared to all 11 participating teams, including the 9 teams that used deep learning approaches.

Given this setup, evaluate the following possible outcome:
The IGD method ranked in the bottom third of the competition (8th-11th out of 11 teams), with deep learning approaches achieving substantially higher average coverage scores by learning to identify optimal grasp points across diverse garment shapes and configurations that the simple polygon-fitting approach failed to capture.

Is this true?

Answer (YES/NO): NO